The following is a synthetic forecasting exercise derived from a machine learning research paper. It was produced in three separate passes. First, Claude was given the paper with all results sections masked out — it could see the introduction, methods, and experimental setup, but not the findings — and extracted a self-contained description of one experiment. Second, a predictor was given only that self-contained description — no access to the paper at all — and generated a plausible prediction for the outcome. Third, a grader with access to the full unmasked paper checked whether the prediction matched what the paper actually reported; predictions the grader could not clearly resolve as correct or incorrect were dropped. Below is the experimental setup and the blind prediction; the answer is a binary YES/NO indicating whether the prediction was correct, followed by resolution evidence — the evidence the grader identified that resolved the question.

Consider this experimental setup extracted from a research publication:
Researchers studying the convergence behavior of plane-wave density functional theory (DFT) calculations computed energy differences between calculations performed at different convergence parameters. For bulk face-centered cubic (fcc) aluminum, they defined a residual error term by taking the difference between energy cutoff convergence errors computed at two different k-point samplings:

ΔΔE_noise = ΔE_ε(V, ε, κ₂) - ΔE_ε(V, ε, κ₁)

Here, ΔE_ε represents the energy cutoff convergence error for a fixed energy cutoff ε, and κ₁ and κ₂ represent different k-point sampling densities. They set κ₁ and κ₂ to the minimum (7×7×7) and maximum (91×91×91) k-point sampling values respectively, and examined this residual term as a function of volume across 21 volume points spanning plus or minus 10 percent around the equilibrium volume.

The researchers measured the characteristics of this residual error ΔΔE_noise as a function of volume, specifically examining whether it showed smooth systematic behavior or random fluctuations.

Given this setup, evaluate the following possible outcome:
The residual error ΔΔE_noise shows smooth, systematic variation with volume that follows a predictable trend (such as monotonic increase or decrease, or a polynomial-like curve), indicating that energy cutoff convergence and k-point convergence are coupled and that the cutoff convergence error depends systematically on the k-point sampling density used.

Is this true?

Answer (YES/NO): NO